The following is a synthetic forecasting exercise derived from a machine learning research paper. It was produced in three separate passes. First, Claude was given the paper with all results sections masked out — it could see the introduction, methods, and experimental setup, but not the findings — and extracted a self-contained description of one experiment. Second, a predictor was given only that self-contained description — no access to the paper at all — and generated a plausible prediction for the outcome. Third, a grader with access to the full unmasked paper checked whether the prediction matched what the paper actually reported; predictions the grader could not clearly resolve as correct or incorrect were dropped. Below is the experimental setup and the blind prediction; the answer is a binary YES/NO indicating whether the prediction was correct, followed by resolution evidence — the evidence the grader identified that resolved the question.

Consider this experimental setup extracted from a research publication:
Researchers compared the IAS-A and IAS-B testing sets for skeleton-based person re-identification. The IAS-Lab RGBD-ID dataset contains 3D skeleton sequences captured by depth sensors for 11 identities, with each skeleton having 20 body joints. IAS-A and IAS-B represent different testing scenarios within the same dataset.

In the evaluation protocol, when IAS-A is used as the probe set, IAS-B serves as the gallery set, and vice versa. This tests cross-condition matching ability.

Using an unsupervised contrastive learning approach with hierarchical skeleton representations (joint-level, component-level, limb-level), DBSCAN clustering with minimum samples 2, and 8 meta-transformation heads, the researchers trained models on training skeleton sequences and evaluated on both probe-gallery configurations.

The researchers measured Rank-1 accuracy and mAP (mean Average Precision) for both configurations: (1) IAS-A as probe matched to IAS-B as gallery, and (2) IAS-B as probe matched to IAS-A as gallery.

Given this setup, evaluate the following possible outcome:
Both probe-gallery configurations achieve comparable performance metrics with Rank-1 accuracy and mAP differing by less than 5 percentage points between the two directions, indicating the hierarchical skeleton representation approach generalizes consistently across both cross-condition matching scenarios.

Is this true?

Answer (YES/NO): YES